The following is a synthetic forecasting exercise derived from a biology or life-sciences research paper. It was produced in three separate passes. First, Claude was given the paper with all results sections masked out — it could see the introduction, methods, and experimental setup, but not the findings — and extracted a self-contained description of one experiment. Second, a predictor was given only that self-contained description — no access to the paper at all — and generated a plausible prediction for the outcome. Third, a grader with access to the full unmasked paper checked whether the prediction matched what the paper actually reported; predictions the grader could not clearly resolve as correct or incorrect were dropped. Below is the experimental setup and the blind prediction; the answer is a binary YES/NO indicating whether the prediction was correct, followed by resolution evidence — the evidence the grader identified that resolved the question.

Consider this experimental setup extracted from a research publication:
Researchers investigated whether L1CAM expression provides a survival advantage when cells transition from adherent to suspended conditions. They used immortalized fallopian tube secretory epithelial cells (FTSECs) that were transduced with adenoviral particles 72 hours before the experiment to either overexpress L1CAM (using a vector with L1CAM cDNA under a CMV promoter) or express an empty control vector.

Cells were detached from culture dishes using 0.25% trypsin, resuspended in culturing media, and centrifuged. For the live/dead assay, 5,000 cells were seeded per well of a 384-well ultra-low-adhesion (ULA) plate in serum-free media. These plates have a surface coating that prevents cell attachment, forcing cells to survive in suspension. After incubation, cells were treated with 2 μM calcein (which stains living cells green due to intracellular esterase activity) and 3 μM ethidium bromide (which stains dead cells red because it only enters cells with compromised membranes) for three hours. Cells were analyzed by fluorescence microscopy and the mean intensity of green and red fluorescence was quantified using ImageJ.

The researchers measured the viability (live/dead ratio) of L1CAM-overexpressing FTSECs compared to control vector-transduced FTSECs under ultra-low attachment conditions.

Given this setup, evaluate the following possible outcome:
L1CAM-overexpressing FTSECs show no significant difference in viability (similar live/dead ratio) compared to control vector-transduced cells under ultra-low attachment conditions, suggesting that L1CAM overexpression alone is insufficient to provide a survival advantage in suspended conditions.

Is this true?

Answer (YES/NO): NO